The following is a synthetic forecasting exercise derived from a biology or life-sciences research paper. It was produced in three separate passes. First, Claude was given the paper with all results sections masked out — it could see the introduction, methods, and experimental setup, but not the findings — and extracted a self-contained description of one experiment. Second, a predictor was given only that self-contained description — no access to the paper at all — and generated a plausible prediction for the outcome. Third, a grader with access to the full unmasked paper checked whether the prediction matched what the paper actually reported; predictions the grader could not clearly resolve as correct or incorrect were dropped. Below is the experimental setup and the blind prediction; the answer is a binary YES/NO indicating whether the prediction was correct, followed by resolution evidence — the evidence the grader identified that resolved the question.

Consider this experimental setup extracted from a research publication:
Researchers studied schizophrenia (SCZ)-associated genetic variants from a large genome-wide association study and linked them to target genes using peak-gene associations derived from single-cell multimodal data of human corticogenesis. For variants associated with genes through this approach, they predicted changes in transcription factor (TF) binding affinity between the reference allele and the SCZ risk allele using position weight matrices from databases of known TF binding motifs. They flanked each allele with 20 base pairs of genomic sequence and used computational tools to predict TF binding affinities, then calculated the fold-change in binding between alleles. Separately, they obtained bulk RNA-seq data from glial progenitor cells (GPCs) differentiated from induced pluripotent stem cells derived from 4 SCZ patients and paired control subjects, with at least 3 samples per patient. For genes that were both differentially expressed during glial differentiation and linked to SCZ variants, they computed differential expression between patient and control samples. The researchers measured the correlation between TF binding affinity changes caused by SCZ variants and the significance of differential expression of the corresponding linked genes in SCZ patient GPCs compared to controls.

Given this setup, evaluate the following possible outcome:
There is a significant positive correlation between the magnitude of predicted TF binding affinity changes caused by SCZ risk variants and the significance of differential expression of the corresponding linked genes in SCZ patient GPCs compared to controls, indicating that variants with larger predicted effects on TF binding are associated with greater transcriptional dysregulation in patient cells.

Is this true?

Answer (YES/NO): YES